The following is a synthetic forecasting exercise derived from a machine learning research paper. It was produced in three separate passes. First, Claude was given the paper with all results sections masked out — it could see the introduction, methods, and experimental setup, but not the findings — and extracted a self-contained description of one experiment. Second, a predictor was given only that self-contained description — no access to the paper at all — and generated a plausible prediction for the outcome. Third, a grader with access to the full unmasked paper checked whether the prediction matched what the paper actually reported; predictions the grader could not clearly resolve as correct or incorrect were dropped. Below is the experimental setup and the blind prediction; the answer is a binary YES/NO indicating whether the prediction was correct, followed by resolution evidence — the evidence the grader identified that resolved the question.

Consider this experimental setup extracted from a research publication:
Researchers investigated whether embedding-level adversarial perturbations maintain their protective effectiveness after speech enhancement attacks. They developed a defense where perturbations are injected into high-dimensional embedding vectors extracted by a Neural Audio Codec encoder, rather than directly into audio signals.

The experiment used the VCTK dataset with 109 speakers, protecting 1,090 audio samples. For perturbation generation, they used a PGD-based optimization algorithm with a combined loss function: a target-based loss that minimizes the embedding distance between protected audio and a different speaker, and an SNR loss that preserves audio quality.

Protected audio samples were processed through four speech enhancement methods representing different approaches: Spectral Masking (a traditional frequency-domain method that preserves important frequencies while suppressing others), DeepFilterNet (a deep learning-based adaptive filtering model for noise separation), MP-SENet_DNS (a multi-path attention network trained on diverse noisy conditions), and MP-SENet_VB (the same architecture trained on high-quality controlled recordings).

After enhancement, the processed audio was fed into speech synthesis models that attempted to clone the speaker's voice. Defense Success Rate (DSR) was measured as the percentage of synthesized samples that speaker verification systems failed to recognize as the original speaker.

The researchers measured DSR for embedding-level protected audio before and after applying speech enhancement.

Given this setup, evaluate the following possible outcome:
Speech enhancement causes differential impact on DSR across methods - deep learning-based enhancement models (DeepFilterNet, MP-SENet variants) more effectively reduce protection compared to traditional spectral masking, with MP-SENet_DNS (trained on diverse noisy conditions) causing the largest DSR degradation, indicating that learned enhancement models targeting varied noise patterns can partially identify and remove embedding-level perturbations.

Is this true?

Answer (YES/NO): NO